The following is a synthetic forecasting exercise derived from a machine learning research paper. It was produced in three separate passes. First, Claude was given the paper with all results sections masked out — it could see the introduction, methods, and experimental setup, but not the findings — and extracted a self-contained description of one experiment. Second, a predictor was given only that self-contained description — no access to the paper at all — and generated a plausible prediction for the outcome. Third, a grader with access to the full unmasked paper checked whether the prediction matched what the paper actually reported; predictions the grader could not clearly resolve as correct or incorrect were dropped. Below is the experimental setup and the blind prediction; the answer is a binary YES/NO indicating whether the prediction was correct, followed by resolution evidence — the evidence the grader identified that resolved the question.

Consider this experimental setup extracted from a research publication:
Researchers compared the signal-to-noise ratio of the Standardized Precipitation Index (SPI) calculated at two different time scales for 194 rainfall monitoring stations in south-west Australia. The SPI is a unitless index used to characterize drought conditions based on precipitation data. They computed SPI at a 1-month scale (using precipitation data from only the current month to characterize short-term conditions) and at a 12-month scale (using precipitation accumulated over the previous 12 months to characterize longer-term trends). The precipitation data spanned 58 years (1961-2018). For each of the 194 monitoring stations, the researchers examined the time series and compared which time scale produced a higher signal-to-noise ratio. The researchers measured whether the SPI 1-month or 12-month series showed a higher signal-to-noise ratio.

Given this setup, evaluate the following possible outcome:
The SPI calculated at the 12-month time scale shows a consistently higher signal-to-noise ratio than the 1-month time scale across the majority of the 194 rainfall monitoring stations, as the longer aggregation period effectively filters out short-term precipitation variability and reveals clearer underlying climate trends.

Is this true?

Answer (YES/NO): YES